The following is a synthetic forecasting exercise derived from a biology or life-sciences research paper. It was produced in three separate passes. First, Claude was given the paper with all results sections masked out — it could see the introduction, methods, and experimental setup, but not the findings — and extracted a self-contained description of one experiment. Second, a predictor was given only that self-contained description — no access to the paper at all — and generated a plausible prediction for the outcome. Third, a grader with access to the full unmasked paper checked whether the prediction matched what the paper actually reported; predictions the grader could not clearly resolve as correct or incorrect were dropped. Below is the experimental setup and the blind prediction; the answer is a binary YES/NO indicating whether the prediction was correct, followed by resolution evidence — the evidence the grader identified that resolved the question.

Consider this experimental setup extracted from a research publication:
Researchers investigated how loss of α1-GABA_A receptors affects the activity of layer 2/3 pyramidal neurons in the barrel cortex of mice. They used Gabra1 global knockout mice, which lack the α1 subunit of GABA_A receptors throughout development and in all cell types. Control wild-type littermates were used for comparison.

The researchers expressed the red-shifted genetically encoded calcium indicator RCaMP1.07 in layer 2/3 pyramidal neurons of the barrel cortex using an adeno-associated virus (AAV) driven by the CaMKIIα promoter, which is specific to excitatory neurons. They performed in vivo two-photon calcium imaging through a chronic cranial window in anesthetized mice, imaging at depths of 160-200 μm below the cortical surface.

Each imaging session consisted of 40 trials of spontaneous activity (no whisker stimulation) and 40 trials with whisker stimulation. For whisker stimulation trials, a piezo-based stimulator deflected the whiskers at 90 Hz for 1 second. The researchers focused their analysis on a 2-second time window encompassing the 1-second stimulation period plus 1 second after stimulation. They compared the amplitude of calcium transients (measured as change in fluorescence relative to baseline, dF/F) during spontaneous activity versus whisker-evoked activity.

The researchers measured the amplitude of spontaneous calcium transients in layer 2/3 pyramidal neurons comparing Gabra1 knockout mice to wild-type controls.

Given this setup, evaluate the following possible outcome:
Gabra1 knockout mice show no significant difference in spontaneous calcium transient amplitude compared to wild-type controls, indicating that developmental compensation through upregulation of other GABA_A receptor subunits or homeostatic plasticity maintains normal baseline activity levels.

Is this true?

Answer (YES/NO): YES